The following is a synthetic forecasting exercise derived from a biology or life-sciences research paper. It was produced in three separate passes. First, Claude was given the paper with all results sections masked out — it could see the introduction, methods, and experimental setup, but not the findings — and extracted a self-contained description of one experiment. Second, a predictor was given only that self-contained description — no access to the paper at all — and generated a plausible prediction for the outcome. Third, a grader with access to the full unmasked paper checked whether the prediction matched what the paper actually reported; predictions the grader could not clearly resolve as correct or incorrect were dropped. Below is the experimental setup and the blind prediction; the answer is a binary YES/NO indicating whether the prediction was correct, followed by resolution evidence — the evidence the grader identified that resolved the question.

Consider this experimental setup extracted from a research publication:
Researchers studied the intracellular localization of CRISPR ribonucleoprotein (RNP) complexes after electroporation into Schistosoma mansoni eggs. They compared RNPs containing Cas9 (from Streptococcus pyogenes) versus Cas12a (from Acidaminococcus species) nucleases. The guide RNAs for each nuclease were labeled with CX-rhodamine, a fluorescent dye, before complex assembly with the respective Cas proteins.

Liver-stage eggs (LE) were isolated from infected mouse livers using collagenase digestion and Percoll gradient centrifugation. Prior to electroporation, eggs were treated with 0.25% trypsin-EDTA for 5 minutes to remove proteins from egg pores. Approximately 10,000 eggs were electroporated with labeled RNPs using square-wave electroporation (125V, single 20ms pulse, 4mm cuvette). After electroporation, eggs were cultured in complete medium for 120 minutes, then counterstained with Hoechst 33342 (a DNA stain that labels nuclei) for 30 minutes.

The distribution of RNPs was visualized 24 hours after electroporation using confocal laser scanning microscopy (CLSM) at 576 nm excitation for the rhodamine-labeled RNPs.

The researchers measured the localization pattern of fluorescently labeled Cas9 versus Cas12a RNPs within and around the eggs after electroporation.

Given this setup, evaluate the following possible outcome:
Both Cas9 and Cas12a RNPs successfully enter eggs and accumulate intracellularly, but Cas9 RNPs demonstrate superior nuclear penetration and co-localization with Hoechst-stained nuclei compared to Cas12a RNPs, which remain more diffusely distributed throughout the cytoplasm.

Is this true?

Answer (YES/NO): NO